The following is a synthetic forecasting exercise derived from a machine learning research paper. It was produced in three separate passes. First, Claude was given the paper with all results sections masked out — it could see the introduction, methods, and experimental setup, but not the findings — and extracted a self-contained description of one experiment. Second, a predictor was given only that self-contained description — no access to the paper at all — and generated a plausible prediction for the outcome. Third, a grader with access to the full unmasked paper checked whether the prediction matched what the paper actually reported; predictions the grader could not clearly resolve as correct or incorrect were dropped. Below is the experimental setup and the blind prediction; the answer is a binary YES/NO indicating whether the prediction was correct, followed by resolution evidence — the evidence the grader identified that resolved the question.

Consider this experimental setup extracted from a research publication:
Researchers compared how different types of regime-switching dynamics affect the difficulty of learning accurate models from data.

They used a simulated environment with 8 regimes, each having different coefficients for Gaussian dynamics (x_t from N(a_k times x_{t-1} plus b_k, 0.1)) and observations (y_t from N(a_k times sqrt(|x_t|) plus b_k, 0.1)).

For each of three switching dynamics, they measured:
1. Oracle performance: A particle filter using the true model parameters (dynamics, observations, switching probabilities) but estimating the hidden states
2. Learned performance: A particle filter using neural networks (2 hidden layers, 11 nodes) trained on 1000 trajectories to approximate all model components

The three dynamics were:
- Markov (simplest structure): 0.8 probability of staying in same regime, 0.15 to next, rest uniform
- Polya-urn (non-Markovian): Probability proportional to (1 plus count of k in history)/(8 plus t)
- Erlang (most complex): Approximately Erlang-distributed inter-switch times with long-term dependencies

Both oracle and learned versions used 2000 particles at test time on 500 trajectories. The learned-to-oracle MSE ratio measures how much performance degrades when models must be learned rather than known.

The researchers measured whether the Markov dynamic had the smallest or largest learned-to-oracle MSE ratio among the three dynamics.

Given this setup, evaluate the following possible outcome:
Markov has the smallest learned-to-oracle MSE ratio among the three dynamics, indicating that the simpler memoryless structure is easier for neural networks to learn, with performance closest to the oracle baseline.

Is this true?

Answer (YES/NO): NO